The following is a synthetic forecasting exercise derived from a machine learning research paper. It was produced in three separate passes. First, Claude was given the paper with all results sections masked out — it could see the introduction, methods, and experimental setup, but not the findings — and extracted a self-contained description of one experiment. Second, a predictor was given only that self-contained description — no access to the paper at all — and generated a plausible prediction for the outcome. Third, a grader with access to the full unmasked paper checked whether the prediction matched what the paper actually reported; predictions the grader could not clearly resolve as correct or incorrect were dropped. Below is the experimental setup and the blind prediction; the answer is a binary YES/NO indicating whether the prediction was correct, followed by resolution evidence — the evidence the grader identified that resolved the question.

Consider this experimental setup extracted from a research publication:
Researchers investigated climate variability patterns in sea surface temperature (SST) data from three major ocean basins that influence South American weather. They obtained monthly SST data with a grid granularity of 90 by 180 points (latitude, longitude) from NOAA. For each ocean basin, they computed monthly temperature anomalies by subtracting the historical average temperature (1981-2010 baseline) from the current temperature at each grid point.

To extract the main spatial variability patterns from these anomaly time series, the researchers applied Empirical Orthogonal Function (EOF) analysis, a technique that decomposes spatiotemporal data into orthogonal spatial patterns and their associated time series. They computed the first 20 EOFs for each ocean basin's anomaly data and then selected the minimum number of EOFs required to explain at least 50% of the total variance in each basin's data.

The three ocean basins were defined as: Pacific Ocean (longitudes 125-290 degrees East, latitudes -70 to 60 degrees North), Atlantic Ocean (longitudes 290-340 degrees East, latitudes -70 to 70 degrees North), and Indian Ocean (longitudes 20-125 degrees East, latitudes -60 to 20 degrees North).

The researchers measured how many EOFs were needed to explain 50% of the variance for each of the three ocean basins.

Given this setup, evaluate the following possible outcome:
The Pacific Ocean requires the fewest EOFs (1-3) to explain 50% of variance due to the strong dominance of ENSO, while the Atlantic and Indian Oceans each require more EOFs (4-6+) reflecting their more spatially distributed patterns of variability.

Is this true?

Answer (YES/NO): NO